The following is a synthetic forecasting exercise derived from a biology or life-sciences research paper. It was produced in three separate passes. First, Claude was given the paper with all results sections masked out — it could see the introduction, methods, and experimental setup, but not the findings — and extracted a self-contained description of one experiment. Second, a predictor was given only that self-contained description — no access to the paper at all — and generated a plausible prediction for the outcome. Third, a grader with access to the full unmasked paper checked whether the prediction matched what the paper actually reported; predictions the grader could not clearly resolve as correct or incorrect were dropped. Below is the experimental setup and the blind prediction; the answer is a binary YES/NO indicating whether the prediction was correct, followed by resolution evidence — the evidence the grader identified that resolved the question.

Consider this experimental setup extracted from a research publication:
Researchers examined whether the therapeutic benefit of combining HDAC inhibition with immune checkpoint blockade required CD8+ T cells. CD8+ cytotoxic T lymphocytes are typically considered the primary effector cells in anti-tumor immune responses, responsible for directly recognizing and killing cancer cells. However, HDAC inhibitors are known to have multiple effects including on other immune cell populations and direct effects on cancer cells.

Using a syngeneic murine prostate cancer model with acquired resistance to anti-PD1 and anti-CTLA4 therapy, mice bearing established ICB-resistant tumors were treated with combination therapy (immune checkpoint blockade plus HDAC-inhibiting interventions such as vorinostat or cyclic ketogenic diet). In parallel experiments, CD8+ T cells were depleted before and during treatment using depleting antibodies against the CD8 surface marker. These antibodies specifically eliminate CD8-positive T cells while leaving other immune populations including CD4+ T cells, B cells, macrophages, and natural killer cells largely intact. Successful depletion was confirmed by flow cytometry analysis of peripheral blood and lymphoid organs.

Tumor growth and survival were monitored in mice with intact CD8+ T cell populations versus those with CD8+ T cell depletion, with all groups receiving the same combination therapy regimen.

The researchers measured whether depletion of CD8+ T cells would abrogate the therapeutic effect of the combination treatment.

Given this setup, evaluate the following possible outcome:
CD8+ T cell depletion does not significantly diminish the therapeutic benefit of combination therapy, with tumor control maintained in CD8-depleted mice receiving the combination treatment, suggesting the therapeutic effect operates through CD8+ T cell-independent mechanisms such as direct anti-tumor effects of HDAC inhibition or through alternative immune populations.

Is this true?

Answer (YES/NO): NO